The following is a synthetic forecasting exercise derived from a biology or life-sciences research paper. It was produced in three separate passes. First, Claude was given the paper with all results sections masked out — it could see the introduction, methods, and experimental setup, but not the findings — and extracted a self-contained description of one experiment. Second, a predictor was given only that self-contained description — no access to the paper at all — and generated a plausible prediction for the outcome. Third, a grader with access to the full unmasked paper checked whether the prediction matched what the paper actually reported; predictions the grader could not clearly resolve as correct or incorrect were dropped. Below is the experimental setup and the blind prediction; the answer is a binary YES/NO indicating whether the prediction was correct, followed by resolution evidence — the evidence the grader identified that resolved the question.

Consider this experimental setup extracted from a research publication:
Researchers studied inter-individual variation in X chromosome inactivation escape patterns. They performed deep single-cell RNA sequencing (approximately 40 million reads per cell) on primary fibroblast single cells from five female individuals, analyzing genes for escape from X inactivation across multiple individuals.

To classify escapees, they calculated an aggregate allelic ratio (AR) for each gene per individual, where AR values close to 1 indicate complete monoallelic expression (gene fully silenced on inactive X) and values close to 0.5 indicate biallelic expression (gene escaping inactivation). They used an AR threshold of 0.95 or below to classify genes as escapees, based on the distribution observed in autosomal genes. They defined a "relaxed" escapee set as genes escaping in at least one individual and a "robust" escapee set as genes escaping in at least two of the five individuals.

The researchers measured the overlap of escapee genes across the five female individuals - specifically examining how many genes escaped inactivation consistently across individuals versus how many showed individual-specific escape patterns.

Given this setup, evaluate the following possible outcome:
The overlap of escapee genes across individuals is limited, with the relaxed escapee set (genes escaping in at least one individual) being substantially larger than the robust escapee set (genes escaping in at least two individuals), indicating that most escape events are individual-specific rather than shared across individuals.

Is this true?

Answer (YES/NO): YES